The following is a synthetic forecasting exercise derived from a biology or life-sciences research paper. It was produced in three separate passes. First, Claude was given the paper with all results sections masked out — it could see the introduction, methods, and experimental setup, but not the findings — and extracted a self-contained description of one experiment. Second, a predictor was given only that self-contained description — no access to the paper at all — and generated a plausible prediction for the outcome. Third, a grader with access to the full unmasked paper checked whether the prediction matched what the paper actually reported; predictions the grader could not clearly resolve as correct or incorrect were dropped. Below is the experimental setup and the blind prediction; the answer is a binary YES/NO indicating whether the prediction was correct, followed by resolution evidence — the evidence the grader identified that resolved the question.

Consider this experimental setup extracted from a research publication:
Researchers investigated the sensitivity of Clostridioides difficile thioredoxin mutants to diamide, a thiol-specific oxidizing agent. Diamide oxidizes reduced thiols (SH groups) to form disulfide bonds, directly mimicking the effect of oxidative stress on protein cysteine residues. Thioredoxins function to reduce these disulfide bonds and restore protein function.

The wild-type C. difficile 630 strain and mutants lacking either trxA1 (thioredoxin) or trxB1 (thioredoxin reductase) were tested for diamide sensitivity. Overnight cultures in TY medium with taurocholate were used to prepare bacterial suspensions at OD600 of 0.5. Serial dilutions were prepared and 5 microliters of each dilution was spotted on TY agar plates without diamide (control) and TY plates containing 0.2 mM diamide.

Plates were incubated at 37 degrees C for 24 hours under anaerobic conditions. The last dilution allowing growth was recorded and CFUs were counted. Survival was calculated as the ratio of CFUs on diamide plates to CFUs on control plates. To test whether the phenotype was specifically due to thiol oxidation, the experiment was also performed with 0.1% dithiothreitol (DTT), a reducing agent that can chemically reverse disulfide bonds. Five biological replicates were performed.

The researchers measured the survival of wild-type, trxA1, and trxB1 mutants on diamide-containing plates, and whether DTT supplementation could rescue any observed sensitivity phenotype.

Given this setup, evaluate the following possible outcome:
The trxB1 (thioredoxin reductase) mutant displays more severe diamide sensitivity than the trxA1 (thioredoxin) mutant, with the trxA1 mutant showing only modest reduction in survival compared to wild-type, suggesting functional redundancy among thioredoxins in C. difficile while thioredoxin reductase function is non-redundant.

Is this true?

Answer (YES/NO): NO